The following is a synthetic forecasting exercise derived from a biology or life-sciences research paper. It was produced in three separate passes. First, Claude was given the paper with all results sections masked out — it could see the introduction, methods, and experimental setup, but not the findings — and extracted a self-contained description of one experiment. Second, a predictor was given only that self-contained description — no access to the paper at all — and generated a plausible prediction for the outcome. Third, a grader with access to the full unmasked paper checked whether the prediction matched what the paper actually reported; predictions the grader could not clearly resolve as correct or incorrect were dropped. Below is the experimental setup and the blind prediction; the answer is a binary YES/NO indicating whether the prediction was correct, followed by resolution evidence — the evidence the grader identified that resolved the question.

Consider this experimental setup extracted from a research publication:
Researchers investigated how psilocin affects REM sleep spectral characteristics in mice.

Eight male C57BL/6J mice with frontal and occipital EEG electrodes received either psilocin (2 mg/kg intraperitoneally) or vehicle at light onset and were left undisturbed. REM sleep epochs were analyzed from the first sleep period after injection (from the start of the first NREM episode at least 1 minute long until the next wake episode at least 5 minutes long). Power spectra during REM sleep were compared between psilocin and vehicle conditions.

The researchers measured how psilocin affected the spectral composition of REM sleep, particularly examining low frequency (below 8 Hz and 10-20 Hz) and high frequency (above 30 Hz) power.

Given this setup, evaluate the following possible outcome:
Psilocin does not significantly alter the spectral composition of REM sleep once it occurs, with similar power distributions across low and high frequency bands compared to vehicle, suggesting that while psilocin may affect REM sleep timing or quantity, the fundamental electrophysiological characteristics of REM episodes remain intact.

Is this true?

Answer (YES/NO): NO